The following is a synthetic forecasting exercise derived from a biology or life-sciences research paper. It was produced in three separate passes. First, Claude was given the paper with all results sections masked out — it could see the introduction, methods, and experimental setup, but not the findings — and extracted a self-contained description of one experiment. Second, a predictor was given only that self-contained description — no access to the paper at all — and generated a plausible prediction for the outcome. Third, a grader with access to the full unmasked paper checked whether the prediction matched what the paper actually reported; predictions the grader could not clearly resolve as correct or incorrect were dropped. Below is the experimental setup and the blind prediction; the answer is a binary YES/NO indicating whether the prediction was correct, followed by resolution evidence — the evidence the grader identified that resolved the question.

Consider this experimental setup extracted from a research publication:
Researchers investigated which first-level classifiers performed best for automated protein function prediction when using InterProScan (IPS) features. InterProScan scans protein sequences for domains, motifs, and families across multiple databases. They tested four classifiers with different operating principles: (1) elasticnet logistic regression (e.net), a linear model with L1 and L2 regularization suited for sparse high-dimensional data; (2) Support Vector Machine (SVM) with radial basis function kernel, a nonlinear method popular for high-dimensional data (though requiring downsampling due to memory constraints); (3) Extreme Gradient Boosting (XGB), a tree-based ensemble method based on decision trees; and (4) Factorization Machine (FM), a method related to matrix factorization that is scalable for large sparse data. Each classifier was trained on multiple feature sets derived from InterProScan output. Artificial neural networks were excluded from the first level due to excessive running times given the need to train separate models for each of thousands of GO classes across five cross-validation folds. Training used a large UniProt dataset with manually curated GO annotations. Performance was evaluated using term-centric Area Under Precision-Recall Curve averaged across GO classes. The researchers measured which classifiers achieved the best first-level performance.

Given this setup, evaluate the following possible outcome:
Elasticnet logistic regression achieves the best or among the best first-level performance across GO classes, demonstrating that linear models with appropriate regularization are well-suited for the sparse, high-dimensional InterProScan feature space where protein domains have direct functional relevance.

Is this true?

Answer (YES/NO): NO